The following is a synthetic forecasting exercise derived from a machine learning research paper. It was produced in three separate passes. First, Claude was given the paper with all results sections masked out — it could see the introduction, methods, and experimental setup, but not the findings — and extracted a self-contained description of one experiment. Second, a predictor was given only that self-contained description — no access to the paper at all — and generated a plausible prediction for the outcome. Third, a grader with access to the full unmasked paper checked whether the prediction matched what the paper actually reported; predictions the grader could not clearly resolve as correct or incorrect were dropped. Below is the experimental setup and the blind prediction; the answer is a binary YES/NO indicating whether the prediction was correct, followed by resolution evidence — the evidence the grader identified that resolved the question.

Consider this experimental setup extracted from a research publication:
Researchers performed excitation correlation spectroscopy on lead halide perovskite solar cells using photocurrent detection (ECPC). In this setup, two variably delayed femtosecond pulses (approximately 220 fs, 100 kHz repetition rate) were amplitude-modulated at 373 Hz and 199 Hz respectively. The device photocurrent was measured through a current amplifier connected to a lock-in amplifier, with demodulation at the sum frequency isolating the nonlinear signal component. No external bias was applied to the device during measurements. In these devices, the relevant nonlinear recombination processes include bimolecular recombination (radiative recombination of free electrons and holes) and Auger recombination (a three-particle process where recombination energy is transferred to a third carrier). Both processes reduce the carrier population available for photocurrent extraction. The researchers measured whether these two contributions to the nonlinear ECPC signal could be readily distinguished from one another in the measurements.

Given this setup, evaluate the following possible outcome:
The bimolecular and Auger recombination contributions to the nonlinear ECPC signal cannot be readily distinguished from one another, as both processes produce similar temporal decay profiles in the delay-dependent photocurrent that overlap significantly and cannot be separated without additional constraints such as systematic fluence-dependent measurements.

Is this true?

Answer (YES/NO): YES